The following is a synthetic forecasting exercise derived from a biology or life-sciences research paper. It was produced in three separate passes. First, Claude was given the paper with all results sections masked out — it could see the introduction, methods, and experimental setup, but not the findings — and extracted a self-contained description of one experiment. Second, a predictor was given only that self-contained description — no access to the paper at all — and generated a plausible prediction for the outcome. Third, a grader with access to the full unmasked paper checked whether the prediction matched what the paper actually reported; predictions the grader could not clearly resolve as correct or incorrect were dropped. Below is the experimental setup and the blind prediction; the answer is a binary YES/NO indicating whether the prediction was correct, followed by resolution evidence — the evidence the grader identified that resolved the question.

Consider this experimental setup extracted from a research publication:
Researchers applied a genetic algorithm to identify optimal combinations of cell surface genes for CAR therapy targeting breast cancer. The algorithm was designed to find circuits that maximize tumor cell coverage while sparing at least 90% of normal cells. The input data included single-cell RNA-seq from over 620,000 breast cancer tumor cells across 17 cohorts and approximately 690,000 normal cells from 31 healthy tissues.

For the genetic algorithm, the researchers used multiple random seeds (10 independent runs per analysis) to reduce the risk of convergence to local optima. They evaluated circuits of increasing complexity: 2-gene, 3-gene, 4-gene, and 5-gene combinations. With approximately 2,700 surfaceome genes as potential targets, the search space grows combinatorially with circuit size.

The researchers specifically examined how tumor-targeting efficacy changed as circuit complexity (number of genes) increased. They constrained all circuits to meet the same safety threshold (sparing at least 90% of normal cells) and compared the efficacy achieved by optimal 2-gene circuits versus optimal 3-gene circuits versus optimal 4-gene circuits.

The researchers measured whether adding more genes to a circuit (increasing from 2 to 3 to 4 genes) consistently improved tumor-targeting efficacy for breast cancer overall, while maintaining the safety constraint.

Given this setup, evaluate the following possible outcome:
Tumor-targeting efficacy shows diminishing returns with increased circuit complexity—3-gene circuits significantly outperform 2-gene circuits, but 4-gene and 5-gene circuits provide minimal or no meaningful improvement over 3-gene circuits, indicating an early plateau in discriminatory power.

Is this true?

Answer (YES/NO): YES